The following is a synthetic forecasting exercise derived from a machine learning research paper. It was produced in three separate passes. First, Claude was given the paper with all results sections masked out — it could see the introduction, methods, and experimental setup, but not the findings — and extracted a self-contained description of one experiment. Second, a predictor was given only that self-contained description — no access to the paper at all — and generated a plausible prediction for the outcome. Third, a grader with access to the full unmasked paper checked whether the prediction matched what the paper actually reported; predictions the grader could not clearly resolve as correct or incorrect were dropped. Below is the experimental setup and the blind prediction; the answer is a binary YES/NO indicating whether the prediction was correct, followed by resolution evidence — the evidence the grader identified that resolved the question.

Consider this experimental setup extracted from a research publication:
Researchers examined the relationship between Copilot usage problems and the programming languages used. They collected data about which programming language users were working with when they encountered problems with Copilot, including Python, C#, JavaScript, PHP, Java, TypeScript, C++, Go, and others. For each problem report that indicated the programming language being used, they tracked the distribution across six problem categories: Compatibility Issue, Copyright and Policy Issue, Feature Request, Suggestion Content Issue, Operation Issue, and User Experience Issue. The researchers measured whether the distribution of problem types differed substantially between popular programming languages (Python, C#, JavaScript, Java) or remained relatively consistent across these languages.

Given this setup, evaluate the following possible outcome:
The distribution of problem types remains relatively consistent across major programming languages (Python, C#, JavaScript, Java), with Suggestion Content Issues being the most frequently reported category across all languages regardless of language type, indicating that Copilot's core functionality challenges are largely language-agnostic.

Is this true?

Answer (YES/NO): NO